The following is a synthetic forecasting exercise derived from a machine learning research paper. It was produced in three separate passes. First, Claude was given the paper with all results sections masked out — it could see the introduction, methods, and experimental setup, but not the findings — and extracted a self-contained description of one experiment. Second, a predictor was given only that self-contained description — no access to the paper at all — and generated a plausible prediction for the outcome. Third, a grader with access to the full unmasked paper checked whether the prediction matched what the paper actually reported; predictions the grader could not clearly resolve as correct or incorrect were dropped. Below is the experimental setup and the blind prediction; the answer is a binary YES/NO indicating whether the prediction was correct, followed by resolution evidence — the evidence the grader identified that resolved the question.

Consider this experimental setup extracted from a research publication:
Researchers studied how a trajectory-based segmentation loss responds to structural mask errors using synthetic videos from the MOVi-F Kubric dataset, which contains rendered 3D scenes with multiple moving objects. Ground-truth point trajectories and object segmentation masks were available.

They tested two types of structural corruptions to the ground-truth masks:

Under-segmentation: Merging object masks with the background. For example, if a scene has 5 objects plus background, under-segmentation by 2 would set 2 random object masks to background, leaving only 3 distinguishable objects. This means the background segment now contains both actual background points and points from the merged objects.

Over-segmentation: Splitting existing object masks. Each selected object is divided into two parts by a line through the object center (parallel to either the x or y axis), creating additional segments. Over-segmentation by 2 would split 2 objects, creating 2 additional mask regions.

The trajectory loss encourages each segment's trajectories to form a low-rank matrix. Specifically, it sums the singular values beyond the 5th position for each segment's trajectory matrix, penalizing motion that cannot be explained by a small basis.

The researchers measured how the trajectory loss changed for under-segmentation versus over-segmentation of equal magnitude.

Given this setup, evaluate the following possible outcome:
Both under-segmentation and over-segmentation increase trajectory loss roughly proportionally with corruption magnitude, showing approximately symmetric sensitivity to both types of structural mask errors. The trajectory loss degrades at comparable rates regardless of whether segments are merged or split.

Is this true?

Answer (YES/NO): NO